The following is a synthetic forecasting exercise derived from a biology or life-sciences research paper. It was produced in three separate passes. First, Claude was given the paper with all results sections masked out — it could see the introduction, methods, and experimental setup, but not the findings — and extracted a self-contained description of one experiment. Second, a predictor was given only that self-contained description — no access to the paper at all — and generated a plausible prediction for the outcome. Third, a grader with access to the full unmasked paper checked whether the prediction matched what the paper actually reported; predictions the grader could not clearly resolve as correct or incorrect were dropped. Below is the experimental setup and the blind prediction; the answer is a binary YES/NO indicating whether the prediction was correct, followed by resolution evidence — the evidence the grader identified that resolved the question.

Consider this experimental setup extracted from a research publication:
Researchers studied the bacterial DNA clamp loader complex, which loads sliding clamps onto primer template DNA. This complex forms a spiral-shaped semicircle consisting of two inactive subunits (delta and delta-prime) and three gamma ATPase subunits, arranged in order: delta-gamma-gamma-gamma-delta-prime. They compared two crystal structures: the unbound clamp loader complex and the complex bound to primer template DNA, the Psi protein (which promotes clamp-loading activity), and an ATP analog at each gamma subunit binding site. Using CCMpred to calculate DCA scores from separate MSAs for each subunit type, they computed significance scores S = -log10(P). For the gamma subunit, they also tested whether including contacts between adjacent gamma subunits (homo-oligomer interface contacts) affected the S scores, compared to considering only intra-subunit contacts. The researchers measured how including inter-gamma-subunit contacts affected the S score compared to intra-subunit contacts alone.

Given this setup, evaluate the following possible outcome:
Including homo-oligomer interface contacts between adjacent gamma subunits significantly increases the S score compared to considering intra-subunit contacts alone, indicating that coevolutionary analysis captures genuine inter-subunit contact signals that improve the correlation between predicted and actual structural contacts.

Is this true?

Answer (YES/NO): NO